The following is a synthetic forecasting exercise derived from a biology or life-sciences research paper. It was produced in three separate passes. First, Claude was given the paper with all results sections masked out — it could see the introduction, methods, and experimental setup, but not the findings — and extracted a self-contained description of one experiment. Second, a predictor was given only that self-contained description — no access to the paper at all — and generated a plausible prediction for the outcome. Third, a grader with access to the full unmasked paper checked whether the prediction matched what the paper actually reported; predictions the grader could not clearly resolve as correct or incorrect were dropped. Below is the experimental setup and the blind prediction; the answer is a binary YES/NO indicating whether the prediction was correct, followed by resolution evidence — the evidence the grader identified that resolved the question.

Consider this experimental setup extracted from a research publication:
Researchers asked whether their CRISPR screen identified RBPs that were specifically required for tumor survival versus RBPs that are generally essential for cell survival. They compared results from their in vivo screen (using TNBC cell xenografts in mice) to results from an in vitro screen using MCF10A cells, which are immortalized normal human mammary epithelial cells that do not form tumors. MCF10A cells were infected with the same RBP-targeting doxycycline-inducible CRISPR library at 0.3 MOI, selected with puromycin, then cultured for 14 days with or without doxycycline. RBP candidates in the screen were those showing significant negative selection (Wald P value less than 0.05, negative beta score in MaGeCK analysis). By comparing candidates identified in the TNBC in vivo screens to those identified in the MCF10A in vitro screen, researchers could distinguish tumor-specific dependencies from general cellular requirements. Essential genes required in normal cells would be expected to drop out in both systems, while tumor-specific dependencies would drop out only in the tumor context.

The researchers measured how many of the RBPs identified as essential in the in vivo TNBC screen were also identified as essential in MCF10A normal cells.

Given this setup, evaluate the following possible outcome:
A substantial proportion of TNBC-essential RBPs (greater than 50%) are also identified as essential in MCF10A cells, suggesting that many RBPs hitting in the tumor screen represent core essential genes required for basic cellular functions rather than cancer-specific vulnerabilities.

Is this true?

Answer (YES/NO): NO